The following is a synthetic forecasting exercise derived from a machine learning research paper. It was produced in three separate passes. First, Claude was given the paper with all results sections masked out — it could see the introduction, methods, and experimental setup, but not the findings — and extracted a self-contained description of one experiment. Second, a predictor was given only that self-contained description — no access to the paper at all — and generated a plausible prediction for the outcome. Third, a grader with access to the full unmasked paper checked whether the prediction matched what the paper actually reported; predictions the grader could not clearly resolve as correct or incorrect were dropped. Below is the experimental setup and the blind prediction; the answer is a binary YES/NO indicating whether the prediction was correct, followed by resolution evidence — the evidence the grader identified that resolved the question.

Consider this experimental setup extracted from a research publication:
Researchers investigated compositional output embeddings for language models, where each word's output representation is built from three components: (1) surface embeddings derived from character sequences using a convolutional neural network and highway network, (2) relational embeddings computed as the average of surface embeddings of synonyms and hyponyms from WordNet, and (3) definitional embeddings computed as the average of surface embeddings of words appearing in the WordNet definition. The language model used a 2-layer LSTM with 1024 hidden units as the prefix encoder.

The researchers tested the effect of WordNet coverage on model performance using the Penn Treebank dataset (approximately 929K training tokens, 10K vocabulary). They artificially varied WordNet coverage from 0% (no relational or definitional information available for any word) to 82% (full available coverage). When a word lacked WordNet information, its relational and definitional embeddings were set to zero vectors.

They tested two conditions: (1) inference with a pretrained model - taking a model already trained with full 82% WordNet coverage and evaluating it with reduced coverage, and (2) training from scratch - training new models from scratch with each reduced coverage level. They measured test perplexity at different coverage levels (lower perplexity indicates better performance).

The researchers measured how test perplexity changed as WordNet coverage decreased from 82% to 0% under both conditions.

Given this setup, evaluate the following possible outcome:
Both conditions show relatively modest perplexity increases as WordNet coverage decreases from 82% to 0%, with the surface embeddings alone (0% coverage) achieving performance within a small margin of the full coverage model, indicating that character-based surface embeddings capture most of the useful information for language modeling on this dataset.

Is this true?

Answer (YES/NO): NO